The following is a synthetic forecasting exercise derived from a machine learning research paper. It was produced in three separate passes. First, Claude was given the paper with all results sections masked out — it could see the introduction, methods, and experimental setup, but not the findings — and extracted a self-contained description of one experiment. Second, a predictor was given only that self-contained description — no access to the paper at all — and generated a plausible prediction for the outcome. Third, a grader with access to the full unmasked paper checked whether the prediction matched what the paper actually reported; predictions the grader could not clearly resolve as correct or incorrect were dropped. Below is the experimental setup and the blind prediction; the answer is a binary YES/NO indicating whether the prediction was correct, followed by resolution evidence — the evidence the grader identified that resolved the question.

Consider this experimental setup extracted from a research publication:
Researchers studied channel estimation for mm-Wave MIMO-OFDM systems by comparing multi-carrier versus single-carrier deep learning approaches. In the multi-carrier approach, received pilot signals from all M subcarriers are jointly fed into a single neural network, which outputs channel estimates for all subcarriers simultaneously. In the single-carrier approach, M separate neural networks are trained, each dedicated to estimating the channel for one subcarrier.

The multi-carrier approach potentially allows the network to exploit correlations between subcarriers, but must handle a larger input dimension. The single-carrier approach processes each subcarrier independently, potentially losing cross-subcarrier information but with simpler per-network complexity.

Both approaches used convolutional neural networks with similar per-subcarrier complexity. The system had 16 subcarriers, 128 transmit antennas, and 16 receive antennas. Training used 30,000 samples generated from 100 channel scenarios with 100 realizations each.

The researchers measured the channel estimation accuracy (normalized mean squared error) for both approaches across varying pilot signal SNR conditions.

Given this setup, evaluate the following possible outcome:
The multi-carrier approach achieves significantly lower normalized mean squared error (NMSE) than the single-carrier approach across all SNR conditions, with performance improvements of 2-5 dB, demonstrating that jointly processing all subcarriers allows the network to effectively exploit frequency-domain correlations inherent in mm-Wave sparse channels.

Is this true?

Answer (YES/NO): NO